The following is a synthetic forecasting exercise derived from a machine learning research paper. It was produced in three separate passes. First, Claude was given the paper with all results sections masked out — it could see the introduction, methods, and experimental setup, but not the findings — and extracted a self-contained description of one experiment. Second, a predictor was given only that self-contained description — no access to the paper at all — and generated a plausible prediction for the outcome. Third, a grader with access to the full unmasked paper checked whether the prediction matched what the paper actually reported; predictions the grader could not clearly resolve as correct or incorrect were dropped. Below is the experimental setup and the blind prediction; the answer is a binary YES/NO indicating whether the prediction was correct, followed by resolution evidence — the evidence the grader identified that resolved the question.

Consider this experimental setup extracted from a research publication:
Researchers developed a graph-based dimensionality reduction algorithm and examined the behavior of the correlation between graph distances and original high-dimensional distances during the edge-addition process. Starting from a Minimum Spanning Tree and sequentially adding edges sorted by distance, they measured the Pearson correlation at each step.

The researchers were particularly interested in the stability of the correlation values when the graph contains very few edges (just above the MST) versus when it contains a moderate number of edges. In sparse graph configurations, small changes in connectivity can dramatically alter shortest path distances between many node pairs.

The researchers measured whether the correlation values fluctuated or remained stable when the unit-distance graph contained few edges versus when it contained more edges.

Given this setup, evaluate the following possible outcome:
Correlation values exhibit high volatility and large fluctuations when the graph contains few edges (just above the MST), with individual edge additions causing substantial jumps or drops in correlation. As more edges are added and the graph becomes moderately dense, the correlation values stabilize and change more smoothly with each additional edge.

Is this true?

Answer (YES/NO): YES